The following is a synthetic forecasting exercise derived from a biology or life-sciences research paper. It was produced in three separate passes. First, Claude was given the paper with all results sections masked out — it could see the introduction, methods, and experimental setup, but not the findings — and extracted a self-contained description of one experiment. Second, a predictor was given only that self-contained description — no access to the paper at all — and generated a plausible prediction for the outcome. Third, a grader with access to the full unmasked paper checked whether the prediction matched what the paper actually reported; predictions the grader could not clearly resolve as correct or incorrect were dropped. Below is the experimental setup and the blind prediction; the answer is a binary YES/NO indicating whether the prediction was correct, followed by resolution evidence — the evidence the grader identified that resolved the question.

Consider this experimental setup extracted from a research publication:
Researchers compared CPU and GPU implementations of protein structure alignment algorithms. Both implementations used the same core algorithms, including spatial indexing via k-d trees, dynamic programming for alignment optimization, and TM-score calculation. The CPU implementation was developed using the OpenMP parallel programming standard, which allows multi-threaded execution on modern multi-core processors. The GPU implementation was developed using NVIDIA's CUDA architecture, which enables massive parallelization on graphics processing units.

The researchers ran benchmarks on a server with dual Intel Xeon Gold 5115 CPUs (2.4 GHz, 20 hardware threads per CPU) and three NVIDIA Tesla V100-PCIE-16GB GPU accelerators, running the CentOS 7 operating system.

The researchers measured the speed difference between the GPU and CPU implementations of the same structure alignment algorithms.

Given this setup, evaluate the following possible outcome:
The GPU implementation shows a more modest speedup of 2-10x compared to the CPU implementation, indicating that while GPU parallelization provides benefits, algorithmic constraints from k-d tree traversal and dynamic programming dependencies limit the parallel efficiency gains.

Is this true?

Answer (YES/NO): NO